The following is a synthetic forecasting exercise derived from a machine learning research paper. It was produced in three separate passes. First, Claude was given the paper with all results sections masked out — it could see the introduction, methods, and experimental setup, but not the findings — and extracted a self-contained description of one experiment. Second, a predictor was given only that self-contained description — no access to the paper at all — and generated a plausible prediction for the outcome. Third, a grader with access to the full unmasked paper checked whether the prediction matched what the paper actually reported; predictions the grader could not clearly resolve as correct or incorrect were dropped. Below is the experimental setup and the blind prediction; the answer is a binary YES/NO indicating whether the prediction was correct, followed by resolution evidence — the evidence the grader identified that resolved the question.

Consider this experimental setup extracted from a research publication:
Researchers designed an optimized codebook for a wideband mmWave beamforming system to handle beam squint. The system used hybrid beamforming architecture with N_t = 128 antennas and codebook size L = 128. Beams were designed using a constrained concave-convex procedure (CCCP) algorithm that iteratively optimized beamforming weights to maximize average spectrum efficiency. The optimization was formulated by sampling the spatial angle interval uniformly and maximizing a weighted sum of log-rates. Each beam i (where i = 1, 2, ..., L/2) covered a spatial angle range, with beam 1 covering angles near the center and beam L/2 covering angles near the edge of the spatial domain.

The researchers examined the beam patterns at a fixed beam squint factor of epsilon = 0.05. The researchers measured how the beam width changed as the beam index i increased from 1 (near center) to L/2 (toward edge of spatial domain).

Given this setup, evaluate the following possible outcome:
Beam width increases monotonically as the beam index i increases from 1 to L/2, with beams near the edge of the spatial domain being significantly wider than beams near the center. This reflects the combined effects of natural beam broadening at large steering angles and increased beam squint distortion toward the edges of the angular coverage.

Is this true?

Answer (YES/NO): NO